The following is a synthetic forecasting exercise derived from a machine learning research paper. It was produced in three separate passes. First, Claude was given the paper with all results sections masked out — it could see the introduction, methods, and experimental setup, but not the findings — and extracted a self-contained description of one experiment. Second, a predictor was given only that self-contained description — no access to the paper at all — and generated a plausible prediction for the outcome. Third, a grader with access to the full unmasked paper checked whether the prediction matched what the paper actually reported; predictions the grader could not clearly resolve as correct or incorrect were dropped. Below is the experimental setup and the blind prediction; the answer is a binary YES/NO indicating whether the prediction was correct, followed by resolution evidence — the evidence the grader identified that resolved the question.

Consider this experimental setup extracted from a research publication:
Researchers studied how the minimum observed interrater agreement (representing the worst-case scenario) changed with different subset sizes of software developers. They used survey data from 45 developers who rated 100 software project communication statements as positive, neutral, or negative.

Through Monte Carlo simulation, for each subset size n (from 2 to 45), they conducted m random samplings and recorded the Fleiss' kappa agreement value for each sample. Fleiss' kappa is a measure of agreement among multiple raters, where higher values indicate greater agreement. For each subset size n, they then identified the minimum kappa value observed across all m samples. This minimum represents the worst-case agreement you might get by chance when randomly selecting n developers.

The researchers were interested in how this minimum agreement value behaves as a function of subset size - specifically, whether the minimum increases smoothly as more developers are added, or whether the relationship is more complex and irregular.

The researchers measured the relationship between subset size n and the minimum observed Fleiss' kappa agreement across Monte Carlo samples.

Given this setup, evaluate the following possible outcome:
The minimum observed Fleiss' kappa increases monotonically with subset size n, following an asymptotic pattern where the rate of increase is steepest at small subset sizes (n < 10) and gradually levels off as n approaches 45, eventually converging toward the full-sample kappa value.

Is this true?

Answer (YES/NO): YES